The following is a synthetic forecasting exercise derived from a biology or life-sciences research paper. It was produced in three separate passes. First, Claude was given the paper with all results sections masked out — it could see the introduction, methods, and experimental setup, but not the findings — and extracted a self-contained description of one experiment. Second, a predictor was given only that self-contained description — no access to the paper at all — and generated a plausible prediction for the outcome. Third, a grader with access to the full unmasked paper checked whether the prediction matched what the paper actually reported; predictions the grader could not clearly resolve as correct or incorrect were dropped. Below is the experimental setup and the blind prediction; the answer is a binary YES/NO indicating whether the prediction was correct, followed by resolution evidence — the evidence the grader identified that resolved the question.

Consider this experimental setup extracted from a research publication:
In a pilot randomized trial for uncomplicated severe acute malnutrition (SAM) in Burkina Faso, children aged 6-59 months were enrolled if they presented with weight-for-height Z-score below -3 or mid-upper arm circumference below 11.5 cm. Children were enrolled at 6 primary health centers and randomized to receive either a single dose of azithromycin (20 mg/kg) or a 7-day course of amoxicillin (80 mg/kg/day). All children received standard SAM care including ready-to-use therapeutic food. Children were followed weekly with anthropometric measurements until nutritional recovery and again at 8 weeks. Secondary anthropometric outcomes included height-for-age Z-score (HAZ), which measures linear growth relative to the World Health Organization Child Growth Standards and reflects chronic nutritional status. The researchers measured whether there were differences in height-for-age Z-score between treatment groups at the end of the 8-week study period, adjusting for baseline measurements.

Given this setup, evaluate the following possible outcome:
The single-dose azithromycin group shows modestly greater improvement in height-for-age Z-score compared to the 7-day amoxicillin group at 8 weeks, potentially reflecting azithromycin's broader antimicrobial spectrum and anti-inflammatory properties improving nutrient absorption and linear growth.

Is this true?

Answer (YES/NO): NO